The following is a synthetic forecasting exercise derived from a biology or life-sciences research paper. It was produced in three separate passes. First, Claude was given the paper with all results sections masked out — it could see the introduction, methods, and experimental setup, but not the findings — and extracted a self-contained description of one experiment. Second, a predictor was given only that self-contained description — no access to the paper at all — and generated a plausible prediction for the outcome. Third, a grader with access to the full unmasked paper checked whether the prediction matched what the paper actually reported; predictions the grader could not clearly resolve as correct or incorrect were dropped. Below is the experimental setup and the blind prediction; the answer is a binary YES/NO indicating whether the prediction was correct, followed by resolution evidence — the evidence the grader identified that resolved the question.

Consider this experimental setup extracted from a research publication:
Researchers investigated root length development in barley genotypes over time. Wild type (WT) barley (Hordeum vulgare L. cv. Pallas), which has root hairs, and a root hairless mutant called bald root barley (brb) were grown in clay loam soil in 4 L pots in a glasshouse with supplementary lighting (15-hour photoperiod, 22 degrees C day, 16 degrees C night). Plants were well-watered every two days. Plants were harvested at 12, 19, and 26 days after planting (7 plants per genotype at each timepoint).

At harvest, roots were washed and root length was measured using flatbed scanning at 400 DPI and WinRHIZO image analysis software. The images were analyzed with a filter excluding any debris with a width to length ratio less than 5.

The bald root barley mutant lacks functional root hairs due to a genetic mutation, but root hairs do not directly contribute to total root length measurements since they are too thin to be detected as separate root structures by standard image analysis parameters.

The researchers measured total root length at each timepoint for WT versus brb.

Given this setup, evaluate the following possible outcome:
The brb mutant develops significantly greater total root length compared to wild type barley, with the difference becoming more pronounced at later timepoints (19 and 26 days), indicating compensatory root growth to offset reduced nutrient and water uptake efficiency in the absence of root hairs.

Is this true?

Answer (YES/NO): NO